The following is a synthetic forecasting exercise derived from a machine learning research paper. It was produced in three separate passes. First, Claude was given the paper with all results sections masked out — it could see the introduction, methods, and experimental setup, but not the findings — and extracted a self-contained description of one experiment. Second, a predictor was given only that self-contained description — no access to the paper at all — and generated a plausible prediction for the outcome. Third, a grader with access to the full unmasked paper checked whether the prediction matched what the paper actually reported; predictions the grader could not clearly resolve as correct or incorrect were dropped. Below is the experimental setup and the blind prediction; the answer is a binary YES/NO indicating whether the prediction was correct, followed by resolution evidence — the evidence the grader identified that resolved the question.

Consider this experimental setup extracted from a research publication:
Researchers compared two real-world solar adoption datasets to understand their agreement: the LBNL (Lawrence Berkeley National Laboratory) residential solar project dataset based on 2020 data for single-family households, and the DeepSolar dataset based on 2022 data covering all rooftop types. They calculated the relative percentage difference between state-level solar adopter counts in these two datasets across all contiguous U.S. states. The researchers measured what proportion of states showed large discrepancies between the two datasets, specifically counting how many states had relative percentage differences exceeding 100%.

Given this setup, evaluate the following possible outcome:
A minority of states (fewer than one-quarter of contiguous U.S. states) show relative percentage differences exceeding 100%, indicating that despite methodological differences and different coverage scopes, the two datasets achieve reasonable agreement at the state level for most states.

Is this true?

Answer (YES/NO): YES